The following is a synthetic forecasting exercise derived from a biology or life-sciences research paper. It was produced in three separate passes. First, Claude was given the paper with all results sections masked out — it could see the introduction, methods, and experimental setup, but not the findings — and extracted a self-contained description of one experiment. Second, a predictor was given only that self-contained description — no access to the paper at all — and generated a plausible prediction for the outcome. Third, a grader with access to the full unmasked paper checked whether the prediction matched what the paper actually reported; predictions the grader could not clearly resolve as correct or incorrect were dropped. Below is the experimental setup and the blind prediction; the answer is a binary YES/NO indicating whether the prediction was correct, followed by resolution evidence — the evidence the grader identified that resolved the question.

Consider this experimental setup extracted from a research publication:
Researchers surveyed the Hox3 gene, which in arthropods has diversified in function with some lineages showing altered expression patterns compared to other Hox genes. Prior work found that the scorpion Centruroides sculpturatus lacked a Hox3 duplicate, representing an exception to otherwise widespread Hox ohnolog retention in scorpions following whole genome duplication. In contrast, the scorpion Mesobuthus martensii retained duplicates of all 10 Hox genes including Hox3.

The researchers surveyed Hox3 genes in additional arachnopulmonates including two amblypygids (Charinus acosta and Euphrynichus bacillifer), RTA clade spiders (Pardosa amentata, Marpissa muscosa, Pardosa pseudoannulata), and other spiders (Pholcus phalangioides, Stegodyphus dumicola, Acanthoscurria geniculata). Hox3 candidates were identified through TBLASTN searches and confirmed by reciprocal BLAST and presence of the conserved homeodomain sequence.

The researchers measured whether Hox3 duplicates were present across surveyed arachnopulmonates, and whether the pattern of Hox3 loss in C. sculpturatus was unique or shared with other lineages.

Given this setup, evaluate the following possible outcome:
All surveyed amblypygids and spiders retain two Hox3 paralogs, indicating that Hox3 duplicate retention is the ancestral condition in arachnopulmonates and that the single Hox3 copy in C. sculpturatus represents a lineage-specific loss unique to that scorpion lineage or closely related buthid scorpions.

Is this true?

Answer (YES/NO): NO